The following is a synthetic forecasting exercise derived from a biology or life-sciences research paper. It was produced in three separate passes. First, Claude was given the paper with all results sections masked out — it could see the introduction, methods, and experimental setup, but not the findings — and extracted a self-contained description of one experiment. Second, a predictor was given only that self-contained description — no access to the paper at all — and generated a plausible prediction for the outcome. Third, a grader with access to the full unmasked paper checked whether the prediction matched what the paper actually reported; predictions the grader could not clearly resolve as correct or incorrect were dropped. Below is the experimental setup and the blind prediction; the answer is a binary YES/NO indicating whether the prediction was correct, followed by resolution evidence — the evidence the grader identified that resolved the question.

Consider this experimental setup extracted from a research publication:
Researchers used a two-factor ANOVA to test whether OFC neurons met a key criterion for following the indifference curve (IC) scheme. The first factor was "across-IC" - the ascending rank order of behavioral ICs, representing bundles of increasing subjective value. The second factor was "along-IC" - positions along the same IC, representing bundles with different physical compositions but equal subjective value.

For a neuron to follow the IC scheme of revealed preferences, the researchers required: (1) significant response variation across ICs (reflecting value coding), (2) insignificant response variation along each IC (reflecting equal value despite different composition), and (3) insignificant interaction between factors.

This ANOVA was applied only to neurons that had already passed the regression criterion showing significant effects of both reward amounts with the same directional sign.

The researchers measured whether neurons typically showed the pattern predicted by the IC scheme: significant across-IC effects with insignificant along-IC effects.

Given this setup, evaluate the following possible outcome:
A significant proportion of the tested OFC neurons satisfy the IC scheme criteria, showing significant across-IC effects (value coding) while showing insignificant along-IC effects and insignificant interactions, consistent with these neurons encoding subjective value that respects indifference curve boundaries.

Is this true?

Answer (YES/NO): YES